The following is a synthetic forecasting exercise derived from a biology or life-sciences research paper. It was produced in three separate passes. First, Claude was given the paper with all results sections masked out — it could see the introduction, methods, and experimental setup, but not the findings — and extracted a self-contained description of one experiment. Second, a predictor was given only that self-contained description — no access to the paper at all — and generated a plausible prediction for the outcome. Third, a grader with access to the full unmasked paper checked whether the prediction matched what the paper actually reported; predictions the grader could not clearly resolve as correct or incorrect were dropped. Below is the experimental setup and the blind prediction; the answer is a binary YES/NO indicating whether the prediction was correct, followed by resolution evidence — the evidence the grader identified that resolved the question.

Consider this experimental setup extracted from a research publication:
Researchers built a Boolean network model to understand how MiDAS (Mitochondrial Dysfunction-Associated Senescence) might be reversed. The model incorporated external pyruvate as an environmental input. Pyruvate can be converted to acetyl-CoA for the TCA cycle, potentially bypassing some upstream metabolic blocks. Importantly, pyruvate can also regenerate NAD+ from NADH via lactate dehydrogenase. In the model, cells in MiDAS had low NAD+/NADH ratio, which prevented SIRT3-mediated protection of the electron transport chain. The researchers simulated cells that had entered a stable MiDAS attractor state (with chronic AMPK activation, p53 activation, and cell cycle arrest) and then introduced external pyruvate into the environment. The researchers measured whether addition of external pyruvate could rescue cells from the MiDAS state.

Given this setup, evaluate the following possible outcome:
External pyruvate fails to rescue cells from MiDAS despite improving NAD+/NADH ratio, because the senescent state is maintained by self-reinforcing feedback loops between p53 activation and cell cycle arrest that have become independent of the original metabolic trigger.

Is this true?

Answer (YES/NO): NO